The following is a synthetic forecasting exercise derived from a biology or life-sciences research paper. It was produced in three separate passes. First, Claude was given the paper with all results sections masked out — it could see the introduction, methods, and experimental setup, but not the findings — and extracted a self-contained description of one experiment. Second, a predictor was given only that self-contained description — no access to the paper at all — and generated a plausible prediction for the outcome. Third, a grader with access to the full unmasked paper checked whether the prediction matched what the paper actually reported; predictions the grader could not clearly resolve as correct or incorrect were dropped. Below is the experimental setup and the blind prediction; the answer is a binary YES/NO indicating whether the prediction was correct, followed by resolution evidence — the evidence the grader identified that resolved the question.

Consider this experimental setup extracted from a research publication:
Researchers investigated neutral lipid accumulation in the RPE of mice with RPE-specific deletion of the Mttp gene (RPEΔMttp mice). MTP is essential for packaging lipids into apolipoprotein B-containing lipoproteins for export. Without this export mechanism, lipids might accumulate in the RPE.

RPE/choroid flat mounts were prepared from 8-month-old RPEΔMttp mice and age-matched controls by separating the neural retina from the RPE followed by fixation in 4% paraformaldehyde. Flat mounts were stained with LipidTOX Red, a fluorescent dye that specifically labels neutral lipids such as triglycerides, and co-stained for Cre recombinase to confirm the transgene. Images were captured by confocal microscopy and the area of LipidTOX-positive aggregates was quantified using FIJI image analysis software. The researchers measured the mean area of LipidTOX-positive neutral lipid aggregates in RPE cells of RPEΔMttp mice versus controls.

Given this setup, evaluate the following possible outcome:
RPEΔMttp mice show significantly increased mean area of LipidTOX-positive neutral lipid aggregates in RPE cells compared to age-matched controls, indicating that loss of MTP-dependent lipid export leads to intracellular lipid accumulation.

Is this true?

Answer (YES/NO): YES